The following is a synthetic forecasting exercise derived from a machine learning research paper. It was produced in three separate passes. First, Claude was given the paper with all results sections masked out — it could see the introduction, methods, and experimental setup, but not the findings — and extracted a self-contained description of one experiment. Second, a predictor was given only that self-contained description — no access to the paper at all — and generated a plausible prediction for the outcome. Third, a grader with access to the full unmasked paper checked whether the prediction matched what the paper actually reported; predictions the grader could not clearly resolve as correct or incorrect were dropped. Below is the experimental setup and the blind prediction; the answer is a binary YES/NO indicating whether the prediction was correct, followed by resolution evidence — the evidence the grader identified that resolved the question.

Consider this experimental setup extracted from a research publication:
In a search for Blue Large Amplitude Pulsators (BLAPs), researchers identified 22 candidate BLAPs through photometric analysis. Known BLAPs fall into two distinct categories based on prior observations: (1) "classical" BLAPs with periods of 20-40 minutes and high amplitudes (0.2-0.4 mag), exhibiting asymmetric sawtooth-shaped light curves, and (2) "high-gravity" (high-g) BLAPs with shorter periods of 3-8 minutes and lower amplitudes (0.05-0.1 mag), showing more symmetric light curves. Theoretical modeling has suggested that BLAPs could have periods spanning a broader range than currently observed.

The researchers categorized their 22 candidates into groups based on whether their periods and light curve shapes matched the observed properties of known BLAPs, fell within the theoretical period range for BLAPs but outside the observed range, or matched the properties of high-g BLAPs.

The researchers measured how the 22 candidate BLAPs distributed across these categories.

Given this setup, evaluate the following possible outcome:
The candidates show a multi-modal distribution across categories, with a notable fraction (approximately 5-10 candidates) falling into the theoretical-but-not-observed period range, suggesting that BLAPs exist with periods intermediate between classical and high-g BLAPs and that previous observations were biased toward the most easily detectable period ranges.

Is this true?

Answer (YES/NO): YES